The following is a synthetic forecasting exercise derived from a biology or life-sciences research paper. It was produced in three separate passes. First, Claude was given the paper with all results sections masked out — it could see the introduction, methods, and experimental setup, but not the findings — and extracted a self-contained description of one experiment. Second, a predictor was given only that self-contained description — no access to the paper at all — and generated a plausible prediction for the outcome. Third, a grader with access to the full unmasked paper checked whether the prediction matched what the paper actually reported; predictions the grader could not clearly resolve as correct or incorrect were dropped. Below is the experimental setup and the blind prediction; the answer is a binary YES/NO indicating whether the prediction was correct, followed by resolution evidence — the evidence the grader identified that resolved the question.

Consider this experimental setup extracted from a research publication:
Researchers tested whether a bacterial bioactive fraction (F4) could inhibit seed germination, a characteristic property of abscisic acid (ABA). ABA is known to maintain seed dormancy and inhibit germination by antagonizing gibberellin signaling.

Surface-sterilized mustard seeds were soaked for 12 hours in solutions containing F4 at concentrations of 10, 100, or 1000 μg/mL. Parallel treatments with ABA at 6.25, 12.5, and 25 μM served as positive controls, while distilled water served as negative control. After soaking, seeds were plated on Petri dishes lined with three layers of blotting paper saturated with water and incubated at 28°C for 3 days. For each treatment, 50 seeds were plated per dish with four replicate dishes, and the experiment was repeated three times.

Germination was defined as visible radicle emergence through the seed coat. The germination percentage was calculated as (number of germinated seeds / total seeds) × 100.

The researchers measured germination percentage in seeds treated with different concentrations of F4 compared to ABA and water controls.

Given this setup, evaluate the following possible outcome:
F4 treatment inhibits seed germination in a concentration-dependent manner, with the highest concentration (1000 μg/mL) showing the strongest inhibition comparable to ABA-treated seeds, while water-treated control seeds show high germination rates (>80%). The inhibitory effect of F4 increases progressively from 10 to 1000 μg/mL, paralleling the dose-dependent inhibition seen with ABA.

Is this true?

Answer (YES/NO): NO